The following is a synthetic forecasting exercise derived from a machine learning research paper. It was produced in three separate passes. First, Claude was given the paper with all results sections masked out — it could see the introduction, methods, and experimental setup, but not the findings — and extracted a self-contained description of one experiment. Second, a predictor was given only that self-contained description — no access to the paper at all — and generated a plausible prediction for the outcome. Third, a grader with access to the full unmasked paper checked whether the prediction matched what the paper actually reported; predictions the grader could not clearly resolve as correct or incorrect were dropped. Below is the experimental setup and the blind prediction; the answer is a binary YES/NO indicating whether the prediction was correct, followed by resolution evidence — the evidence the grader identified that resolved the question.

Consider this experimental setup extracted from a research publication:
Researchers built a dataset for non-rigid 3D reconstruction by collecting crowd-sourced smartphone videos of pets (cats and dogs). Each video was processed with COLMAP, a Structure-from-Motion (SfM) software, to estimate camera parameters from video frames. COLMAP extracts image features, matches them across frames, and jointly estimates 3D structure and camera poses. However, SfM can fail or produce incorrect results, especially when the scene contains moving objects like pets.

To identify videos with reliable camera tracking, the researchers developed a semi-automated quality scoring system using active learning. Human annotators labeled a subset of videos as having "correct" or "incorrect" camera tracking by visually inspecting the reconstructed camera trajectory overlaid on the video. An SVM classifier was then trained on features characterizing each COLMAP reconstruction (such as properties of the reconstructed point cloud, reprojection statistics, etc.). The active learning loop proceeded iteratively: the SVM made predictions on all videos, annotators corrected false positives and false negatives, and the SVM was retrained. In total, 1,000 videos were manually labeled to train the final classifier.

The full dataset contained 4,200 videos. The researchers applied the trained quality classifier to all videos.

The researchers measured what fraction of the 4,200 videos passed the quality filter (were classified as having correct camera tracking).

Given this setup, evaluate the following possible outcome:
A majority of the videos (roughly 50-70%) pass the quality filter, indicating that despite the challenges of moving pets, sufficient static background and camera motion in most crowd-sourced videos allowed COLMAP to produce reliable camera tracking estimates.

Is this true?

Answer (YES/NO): NO